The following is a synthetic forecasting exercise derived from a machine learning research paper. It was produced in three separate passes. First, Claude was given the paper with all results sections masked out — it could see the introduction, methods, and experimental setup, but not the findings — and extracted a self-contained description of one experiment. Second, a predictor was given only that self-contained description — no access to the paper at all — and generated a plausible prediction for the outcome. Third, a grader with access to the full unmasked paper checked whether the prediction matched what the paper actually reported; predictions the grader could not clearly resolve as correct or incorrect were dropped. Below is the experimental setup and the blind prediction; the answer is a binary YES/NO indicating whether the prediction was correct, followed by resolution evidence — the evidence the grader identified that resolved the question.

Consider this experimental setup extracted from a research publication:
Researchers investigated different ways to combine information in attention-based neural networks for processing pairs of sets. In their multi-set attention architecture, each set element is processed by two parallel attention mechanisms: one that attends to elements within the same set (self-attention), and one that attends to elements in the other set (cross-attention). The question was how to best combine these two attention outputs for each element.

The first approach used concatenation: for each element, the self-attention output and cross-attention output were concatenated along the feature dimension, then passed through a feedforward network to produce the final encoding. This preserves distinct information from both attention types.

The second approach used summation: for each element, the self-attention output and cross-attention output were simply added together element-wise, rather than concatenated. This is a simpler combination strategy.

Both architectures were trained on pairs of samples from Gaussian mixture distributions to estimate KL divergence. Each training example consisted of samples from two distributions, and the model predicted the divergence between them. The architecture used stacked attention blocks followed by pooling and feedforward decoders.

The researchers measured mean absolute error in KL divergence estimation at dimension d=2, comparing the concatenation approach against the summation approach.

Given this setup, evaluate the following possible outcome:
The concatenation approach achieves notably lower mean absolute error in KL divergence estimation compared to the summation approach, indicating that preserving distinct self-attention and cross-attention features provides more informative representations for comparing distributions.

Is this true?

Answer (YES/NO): NO